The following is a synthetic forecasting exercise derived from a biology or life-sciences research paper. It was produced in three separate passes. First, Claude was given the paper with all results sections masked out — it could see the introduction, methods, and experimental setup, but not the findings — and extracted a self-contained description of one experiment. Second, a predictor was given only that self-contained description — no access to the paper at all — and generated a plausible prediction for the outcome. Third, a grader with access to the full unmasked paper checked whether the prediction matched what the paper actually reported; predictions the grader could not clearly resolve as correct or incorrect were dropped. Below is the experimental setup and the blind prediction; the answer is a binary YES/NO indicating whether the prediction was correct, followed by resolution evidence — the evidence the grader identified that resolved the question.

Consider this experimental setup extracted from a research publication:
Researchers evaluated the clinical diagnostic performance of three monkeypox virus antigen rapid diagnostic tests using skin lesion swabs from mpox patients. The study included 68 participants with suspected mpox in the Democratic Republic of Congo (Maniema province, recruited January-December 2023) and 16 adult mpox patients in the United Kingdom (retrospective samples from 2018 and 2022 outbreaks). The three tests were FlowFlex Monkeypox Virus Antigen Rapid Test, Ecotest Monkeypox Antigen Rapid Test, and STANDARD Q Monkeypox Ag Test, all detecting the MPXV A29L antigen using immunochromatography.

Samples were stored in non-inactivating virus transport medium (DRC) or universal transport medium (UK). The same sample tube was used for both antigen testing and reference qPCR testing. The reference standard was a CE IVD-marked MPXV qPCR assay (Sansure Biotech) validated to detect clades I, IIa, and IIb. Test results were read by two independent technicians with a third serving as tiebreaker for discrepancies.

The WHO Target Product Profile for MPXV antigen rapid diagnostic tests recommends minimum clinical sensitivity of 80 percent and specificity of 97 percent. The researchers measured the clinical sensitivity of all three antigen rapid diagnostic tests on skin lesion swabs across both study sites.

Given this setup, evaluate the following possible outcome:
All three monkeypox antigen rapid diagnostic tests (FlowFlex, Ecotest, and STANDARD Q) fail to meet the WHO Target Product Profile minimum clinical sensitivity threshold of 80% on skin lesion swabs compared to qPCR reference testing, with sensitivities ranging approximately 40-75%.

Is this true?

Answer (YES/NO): NO